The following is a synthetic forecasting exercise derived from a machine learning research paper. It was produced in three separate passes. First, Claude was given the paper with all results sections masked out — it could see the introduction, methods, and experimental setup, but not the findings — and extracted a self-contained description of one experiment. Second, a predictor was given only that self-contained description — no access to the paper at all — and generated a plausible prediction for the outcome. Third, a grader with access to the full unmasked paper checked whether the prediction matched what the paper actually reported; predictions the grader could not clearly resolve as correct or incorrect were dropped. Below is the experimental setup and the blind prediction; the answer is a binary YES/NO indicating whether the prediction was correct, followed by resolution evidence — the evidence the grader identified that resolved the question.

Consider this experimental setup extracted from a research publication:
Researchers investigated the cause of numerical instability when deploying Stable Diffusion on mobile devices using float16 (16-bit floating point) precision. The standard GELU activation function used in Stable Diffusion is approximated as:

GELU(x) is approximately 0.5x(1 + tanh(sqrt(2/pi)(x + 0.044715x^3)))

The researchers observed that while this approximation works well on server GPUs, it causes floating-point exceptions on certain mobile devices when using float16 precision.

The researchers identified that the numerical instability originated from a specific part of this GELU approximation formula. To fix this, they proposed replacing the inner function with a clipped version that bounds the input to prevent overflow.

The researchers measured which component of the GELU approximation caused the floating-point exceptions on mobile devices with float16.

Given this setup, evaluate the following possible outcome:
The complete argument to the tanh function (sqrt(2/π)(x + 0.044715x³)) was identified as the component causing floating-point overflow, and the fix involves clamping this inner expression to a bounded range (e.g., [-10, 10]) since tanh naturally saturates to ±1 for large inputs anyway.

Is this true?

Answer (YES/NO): NO